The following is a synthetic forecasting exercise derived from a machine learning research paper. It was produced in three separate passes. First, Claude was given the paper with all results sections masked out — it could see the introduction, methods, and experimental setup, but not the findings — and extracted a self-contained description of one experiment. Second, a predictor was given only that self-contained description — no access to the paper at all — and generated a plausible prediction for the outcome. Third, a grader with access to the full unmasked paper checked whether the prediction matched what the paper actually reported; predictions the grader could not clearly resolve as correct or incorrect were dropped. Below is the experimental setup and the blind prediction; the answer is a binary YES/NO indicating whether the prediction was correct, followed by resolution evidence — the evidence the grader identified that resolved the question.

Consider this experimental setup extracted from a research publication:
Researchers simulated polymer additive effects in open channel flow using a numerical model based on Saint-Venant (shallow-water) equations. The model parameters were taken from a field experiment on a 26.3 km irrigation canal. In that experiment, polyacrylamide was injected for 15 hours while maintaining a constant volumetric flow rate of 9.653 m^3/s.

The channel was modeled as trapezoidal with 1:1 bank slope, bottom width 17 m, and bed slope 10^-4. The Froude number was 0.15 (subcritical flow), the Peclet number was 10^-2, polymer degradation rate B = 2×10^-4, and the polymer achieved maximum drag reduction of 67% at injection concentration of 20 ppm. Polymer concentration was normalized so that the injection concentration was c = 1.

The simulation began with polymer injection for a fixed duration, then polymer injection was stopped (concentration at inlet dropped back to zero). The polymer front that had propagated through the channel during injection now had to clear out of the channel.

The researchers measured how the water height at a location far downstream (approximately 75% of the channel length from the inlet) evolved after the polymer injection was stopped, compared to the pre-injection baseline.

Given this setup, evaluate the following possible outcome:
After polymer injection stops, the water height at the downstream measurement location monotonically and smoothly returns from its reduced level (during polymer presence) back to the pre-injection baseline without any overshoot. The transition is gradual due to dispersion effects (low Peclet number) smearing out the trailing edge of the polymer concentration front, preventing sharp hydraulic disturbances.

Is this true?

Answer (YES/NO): NO